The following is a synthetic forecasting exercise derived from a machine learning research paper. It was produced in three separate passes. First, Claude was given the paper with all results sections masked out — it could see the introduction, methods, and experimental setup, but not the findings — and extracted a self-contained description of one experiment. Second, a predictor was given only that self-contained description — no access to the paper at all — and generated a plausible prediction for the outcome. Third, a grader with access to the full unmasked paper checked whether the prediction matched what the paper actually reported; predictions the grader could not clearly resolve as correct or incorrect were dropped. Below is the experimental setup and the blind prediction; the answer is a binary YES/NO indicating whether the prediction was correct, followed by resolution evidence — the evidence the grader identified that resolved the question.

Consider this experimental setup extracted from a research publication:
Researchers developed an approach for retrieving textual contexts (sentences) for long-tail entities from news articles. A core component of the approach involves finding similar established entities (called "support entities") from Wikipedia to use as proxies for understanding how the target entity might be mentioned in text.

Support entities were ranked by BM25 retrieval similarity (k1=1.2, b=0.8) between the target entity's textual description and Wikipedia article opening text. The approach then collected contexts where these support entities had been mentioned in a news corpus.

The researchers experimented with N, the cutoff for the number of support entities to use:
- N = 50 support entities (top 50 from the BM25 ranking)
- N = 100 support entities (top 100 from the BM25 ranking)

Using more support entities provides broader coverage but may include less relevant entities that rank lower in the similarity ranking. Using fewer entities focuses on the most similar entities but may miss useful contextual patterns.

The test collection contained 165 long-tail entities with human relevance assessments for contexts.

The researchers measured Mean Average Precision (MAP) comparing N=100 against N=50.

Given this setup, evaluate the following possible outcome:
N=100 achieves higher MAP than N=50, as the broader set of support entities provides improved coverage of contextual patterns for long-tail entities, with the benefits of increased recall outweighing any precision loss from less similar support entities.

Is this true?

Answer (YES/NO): NO